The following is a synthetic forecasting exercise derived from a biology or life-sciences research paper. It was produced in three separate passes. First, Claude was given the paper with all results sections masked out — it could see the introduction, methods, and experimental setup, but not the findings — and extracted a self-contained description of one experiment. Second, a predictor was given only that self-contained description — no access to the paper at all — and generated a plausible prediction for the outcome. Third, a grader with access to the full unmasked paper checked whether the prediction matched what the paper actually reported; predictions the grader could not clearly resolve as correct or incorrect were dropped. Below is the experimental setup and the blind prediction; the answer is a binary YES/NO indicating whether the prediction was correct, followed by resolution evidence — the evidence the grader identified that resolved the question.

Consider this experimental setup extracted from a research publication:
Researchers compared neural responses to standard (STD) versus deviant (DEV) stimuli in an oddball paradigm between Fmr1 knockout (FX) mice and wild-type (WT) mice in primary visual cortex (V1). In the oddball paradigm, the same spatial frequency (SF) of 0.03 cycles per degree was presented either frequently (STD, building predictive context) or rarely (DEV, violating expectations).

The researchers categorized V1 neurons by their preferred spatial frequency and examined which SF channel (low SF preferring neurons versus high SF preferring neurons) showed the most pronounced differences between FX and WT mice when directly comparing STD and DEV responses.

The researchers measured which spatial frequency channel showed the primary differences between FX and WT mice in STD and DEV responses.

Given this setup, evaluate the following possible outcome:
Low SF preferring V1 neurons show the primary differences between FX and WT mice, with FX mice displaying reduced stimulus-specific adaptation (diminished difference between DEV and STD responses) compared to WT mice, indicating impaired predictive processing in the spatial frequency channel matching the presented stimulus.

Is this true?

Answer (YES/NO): NO